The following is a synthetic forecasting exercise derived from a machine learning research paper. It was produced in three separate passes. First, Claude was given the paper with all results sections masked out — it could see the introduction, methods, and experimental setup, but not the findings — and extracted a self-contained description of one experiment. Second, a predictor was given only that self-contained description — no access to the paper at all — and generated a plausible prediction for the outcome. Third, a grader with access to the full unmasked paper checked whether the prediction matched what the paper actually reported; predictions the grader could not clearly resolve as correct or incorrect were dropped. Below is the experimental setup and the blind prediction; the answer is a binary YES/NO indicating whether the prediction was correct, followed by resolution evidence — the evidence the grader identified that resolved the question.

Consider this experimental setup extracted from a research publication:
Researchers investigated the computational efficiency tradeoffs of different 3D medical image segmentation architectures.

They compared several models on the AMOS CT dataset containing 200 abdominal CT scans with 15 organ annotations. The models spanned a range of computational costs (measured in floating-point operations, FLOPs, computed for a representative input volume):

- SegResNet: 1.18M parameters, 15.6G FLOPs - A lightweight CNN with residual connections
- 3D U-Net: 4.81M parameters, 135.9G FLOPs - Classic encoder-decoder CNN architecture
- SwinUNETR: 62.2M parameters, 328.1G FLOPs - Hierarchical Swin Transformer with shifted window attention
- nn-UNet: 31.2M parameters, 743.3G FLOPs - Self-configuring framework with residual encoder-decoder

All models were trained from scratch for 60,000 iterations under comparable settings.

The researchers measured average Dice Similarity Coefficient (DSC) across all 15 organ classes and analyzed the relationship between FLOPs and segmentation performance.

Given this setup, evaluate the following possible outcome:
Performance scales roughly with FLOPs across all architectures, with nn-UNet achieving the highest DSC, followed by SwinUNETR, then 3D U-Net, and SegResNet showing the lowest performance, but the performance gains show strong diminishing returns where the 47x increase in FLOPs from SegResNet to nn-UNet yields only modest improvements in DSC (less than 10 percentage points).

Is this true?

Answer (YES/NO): NO